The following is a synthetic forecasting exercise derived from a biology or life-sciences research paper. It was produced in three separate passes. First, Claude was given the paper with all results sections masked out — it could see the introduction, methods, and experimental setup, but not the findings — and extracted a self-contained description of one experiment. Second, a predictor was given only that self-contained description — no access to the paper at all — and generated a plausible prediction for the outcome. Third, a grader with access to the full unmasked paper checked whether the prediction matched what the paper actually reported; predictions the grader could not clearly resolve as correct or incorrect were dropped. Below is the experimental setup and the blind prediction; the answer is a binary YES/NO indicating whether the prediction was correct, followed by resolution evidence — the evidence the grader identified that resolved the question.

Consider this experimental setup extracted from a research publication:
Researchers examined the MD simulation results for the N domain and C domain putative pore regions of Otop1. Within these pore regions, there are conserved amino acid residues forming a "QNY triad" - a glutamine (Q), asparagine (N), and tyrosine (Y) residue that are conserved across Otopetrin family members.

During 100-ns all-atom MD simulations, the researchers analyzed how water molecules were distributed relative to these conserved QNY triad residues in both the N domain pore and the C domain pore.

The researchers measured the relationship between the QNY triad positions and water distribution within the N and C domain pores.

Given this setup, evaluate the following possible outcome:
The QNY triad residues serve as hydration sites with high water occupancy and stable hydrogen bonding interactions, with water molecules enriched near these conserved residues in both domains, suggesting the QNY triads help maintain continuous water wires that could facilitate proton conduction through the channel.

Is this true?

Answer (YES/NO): NO